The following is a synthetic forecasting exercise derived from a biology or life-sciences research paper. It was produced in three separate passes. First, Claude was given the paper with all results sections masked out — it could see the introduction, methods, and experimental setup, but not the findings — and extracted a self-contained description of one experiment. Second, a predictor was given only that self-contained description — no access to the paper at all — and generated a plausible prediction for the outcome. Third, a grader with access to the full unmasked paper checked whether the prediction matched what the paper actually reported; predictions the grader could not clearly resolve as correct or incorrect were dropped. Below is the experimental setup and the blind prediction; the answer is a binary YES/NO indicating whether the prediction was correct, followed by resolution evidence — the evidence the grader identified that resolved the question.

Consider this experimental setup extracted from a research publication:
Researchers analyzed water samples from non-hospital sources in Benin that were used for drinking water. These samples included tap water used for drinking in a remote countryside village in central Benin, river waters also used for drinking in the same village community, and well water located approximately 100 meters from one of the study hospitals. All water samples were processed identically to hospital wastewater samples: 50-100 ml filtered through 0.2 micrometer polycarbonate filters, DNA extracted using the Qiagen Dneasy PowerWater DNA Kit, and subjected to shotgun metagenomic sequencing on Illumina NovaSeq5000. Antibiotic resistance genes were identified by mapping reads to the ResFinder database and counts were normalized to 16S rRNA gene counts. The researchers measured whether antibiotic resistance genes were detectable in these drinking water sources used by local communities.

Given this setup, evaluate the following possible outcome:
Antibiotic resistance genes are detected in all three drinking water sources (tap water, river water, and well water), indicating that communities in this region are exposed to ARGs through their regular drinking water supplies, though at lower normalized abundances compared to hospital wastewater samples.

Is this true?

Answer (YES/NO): NO